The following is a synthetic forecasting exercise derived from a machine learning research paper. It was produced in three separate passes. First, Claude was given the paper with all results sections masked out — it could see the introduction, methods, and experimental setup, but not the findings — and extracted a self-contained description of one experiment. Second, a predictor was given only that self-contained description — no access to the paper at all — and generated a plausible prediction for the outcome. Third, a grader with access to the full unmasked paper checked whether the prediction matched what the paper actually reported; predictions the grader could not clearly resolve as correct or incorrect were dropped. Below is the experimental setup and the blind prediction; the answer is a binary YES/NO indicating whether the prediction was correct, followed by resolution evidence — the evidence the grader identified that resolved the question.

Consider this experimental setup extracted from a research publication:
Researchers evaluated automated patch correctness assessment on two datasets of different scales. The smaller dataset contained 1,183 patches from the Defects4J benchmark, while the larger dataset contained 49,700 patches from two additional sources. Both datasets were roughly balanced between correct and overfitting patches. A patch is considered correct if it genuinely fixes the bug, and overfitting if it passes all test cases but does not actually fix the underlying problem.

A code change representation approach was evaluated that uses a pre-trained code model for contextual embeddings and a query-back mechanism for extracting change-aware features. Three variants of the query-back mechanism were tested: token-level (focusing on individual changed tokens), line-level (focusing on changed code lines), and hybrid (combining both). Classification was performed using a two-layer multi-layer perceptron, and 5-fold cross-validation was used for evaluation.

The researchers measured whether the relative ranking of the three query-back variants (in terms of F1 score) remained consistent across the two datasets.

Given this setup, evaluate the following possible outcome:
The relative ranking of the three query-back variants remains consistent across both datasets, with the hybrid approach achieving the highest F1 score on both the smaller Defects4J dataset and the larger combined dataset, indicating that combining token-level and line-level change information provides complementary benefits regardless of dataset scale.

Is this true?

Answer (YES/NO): NO